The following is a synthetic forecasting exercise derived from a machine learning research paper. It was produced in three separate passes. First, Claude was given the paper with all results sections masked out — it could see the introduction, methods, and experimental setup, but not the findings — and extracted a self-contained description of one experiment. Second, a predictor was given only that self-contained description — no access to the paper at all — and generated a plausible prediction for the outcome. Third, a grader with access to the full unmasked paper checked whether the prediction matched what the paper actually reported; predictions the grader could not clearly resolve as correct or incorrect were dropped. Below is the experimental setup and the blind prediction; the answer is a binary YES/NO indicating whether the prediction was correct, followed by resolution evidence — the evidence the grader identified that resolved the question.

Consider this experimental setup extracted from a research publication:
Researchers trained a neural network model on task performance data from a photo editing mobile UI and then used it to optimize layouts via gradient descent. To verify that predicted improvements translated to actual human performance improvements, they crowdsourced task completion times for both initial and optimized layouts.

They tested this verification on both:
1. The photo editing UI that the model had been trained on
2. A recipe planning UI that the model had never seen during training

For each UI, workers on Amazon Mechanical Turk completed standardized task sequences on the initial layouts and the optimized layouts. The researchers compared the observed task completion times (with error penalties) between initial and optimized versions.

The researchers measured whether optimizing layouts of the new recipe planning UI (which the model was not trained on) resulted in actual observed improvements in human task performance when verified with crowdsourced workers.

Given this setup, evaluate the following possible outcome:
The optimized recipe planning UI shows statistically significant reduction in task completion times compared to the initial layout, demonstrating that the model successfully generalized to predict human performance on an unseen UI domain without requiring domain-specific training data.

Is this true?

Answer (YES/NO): YES